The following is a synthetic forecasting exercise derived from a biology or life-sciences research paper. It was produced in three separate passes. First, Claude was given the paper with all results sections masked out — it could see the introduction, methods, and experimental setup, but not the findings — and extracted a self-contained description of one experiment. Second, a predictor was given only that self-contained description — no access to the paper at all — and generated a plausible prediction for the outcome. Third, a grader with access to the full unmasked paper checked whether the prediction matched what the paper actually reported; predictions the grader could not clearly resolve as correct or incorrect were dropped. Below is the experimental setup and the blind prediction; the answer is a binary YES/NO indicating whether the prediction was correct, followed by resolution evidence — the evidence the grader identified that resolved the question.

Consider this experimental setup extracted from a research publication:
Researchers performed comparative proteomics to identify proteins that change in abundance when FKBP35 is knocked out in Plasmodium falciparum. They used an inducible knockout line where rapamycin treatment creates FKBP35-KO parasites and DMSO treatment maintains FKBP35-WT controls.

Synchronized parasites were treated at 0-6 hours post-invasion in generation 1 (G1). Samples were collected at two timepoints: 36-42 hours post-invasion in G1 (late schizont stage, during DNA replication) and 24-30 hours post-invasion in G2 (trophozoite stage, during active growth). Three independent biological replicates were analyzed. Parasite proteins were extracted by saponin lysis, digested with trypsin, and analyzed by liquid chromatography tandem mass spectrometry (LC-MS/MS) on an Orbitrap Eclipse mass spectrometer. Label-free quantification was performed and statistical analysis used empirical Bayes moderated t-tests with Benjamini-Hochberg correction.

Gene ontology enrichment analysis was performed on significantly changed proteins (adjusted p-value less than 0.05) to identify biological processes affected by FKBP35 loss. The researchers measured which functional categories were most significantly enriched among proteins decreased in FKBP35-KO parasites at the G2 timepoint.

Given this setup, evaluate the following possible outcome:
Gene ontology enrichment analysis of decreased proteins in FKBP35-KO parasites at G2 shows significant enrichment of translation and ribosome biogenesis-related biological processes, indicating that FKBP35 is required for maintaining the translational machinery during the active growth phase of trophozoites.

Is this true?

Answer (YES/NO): YES